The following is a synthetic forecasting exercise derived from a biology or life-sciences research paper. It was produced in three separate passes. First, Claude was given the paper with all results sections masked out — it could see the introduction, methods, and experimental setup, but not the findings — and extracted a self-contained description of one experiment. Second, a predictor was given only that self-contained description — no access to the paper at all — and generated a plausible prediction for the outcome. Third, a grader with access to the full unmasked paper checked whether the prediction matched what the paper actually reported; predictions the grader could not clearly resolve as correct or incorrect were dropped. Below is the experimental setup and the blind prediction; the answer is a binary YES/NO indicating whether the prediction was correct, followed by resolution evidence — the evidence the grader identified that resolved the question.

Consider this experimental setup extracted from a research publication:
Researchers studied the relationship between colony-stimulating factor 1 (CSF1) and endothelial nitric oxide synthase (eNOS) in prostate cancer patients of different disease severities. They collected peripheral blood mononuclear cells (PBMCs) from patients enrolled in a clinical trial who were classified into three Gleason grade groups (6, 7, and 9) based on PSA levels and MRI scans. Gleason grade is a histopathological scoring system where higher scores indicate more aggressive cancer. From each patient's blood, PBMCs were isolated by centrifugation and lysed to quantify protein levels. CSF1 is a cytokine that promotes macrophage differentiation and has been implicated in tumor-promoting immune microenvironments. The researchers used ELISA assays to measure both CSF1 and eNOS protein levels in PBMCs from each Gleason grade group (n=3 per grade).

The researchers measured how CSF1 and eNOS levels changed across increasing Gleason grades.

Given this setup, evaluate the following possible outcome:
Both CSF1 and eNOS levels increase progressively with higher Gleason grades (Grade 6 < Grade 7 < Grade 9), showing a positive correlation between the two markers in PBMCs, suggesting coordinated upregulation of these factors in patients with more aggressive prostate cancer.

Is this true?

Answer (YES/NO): YES